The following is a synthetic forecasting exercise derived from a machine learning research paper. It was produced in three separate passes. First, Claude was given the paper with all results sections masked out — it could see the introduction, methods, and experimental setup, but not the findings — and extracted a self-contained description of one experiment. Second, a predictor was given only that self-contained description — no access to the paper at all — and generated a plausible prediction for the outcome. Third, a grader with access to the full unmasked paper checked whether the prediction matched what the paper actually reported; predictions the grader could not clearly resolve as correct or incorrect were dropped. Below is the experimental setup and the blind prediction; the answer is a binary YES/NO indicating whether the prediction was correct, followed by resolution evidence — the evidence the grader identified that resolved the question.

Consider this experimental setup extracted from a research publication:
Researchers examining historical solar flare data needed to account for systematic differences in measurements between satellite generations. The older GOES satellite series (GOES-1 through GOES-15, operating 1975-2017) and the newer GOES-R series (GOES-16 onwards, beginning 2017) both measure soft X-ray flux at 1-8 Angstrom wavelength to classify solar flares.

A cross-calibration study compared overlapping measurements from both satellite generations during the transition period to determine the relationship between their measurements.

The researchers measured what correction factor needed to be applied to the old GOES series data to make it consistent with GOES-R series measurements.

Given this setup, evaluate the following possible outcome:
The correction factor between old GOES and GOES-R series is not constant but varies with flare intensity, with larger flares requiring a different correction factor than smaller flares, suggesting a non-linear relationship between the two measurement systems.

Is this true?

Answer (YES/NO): NO